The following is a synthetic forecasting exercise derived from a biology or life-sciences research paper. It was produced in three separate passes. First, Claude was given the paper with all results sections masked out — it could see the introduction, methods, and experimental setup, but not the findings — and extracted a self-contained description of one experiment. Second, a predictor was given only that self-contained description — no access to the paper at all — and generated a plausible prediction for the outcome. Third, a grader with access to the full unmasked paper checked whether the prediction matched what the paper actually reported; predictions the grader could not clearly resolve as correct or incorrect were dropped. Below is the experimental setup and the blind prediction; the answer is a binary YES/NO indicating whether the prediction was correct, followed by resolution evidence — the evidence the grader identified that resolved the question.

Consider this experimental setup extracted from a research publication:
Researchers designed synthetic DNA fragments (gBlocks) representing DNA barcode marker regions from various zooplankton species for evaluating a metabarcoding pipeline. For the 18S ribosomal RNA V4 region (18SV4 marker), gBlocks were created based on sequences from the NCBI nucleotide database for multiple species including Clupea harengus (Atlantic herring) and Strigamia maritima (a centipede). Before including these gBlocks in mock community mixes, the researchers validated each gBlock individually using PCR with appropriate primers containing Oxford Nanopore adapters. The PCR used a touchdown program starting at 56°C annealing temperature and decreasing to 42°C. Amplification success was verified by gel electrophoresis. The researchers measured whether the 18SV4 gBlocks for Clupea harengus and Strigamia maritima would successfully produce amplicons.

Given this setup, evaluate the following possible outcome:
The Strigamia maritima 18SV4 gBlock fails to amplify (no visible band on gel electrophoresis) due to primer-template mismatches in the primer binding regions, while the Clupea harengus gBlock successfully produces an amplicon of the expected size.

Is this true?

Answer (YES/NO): NO